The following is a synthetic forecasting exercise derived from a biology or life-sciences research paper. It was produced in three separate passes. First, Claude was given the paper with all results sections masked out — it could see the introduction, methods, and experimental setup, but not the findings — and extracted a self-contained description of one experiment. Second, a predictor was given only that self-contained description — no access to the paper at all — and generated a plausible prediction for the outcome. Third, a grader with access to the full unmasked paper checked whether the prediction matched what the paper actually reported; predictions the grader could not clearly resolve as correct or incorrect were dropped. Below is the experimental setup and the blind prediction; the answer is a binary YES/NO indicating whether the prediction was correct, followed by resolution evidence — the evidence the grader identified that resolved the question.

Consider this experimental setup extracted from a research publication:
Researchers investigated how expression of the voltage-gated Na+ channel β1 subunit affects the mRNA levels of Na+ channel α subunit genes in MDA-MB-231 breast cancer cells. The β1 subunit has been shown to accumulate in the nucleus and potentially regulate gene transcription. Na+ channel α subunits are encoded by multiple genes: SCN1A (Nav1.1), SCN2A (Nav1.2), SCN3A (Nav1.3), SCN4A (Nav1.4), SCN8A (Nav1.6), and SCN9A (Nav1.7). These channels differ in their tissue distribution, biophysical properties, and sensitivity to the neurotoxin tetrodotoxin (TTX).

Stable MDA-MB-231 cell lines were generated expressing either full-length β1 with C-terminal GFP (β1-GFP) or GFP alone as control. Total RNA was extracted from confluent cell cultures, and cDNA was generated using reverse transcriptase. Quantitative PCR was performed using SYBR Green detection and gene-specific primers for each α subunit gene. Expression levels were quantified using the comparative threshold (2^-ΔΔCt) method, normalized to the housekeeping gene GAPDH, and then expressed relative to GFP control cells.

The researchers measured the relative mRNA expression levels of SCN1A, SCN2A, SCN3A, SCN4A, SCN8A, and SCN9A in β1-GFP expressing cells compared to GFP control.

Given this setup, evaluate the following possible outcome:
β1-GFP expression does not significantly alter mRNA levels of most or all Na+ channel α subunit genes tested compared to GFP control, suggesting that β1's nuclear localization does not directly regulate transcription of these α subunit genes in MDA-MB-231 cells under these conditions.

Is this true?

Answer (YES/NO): NO